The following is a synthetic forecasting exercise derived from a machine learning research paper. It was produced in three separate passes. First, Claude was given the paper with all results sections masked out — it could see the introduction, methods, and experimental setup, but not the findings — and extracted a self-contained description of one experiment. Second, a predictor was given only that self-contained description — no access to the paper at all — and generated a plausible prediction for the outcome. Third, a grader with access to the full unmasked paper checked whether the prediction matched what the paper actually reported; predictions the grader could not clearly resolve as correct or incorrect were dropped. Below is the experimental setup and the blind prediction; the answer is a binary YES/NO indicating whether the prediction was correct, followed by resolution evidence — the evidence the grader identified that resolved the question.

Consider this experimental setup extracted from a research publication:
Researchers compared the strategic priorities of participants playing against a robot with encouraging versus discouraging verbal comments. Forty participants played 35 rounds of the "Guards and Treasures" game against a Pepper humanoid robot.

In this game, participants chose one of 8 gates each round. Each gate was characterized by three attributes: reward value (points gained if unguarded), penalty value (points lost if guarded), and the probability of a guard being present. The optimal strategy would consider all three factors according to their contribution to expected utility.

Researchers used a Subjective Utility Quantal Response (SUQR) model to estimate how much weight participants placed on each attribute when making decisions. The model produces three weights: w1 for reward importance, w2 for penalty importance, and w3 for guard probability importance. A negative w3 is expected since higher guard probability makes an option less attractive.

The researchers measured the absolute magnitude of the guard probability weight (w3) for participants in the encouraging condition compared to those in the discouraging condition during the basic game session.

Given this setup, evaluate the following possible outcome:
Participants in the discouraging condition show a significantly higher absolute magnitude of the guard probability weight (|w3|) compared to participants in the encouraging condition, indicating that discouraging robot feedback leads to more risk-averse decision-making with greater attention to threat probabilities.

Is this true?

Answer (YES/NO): NO